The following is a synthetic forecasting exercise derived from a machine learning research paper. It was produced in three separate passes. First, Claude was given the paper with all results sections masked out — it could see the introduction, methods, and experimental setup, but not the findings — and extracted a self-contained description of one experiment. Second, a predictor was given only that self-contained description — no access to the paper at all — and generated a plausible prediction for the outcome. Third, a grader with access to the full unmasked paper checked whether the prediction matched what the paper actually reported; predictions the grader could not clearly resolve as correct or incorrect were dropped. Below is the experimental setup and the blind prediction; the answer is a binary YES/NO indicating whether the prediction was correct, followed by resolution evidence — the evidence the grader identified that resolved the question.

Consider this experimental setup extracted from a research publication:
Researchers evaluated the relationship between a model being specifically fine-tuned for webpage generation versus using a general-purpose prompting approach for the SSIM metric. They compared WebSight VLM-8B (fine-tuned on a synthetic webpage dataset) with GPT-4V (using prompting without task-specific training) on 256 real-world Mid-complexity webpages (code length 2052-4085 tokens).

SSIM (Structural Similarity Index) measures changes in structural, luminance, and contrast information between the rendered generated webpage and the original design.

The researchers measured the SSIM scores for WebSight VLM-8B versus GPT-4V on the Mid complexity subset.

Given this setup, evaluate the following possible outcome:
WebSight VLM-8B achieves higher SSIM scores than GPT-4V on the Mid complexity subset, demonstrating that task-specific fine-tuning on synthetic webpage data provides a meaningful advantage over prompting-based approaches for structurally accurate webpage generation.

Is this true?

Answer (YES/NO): NO